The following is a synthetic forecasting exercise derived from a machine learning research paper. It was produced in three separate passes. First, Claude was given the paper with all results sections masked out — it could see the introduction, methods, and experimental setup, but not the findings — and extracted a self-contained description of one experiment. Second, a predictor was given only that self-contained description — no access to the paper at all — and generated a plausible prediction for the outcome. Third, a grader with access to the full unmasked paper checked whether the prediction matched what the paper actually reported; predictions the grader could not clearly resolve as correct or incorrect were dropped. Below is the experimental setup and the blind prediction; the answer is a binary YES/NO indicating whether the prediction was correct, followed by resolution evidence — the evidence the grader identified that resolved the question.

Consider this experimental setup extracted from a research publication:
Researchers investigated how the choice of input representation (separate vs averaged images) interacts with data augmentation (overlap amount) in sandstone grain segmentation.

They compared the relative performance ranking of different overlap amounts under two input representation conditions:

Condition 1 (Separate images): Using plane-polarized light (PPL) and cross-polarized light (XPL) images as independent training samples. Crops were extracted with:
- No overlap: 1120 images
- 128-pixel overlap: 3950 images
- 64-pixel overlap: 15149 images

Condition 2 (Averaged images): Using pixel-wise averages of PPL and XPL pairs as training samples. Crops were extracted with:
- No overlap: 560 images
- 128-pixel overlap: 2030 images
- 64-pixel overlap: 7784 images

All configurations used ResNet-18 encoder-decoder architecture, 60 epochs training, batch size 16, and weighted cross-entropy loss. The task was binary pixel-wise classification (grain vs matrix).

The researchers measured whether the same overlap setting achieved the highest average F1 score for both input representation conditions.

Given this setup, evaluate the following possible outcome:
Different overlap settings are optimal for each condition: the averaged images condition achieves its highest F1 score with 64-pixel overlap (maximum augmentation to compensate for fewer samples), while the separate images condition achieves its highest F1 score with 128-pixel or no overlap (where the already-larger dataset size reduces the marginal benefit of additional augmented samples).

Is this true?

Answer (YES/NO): YES